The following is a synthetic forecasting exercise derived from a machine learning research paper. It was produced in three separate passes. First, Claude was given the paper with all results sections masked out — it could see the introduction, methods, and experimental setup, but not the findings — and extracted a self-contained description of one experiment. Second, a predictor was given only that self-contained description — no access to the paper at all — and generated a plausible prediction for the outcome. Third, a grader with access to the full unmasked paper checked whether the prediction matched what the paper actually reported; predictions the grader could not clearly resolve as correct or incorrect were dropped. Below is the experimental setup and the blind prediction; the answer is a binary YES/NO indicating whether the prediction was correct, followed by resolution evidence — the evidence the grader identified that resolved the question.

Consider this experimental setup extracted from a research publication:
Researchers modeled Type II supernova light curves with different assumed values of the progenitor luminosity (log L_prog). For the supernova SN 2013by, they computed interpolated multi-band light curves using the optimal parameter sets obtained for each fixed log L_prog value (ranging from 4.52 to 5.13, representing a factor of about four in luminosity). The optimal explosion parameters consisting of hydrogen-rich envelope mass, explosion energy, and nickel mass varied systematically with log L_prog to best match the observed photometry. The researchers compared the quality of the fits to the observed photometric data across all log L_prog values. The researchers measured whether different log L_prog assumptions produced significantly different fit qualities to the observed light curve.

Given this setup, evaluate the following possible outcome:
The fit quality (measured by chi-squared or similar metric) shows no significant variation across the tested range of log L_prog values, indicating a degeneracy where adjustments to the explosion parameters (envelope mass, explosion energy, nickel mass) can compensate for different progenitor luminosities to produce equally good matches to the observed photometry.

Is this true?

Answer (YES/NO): YES